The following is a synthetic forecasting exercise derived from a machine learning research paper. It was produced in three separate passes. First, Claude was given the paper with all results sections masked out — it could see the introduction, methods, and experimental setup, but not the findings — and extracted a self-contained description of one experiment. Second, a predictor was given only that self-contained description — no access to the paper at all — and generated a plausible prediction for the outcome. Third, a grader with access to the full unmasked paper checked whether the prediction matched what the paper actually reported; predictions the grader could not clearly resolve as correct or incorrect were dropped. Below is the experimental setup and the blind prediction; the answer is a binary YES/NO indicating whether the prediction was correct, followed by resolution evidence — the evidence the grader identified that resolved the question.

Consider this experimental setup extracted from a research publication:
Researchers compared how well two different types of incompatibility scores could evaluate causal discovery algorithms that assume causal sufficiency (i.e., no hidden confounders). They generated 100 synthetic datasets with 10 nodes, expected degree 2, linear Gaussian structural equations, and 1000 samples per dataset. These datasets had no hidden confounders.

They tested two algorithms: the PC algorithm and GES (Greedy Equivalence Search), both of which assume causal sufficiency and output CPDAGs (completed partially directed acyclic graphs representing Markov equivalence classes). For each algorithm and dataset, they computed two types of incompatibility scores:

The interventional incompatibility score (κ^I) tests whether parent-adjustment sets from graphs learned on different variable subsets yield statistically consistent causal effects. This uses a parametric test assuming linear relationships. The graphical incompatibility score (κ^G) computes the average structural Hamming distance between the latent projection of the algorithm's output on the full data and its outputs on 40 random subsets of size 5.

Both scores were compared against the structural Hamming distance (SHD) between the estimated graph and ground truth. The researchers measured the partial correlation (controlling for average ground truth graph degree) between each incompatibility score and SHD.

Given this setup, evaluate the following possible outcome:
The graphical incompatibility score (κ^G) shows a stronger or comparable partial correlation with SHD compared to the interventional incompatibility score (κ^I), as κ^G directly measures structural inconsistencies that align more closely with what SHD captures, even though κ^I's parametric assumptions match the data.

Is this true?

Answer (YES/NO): YES